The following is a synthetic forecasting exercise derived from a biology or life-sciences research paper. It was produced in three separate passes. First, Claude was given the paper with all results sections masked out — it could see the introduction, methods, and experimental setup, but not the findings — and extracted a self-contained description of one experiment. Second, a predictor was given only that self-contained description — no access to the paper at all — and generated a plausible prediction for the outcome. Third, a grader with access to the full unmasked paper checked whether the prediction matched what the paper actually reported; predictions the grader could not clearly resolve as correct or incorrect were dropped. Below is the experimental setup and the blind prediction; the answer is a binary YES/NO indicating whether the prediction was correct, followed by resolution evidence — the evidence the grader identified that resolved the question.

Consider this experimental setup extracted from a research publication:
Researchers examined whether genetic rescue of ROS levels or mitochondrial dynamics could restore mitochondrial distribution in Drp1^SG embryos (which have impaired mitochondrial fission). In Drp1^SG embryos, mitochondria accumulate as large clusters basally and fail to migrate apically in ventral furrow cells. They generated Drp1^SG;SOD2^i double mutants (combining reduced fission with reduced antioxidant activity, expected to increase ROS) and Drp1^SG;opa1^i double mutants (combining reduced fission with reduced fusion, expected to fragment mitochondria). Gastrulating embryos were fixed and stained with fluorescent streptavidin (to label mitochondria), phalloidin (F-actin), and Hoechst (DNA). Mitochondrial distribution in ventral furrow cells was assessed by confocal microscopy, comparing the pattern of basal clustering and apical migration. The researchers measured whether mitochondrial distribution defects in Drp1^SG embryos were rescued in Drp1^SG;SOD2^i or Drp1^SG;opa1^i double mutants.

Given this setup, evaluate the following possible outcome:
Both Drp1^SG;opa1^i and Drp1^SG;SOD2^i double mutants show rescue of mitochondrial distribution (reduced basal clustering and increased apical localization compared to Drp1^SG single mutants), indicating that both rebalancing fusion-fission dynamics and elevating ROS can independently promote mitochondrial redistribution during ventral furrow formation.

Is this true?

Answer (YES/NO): YES